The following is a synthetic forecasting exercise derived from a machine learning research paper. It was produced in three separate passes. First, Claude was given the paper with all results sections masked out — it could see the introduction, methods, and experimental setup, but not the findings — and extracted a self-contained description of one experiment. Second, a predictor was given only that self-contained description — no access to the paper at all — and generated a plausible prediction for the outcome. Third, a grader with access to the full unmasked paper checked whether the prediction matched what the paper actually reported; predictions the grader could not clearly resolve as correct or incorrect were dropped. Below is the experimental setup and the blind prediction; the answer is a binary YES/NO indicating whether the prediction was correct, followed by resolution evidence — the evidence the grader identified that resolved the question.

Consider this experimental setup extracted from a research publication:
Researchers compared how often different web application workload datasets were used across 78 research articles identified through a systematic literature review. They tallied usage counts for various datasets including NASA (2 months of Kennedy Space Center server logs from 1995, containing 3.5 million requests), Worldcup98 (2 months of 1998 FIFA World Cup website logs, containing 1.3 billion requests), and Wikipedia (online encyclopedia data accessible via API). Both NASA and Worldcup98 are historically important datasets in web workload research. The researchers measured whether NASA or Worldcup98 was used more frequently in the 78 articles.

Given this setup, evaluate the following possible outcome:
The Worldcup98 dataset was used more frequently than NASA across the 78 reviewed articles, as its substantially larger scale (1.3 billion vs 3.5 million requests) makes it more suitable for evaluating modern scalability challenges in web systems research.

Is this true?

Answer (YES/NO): NO